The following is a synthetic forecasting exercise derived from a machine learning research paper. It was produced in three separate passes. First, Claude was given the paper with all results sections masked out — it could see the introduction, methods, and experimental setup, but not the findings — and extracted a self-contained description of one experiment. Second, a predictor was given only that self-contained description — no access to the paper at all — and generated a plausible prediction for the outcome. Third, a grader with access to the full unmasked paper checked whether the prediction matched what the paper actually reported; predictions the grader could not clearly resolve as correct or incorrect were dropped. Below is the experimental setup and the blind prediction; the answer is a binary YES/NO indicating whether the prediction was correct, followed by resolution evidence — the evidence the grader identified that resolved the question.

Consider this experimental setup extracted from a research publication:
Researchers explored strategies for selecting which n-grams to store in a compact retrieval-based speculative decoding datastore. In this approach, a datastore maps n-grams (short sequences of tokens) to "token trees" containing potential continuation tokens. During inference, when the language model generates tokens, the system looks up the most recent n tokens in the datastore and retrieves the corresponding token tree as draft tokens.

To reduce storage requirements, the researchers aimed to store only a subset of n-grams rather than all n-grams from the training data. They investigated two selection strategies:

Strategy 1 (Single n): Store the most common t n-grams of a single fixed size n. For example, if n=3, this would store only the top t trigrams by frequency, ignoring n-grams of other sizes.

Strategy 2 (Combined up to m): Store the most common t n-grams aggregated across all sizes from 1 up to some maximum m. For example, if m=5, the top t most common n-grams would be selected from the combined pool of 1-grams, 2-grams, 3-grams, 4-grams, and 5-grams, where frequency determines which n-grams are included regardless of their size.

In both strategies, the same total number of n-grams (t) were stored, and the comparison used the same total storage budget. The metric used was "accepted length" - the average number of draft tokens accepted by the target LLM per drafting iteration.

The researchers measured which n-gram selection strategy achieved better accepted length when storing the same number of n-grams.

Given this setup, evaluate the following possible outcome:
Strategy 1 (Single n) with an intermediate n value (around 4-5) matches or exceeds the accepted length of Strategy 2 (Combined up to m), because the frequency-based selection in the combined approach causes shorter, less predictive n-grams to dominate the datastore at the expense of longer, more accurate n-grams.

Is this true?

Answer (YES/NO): NO